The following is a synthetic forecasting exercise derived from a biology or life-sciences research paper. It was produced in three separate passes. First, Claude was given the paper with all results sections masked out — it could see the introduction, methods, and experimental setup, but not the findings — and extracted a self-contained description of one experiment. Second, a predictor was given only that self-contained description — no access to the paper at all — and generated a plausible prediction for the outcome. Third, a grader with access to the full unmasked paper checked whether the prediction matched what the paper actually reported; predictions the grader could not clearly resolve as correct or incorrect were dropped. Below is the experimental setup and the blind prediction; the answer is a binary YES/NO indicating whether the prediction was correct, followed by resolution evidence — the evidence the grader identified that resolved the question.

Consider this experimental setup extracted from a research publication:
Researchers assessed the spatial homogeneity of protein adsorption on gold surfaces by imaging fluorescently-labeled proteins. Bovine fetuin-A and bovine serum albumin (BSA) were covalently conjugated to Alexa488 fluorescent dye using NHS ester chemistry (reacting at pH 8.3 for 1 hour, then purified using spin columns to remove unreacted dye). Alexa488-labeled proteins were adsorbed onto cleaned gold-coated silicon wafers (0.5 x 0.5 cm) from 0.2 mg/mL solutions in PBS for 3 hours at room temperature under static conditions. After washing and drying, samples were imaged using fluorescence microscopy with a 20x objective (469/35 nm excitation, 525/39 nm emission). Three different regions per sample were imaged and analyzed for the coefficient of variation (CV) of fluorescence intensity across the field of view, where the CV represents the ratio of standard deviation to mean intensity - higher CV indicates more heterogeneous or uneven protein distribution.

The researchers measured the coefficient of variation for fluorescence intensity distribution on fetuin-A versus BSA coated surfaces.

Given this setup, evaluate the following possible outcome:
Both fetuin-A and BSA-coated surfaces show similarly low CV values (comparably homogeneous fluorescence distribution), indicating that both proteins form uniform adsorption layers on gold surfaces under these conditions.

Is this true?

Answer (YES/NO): YES